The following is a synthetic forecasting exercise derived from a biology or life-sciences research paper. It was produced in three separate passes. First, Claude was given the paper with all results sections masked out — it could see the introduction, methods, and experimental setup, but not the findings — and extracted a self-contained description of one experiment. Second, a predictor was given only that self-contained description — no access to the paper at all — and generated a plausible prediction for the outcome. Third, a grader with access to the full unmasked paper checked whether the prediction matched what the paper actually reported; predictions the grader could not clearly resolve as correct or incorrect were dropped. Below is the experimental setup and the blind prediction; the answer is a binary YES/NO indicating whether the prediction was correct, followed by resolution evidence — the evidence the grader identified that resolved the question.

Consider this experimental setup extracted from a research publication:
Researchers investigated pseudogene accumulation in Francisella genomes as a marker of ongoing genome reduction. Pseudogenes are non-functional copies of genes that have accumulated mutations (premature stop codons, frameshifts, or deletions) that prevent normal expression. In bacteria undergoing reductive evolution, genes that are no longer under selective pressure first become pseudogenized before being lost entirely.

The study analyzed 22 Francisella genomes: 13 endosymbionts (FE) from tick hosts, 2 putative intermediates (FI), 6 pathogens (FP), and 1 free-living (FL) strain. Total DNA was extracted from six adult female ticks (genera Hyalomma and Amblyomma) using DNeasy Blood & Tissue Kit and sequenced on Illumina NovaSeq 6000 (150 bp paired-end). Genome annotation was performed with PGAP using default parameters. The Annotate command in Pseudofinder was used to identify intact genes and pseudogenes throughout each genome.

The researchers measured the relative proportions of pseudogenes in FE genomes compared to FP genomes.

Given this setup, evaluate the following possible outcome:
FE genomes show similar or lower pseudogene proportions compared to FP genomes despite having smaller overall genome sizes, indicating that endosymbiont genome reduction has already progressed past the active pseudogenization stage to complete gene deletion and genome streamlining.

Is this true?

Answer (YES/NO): NO